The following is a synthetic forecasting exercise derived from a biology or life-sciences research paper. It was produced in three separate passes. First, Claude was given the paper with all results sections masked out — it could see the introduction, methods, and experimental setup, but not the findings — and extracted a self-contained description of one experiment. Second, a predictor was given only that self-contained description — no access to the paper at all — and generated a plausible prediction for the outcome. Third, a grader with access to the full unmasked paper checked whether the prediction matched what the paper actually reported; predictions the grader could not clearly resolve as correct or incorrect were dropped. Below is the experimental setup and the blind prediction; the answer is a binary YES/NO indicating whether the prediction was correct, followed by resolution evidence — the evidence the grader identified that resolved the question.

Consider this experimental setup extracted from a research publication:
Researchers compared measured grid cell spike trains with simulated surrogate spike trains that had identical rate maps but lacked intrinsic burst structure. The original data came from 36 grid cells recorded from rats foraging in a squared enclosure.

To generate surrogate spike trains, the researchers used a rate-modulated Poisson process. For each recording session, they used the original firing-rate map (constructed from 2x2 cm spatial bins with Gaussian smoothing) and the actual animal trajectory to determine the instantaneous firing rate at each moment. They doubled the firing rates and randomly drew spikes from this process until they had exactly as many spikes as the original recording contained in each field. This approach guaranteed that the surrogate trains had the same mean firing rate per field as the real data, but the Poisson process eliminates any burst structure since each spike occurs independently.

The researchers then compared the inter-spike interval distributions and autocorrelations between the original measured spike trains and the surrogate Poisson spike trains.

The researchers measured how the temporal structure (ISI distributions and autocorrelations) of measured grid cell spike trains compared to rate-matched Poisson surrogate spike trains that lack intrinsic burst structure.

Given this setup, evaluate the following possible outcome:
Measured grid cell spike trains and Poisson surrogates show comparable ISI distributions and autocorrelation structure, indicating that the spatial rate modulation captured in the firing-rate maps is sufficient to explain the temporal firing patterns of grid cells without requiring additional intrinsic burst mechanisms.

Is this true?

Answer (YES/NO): NO